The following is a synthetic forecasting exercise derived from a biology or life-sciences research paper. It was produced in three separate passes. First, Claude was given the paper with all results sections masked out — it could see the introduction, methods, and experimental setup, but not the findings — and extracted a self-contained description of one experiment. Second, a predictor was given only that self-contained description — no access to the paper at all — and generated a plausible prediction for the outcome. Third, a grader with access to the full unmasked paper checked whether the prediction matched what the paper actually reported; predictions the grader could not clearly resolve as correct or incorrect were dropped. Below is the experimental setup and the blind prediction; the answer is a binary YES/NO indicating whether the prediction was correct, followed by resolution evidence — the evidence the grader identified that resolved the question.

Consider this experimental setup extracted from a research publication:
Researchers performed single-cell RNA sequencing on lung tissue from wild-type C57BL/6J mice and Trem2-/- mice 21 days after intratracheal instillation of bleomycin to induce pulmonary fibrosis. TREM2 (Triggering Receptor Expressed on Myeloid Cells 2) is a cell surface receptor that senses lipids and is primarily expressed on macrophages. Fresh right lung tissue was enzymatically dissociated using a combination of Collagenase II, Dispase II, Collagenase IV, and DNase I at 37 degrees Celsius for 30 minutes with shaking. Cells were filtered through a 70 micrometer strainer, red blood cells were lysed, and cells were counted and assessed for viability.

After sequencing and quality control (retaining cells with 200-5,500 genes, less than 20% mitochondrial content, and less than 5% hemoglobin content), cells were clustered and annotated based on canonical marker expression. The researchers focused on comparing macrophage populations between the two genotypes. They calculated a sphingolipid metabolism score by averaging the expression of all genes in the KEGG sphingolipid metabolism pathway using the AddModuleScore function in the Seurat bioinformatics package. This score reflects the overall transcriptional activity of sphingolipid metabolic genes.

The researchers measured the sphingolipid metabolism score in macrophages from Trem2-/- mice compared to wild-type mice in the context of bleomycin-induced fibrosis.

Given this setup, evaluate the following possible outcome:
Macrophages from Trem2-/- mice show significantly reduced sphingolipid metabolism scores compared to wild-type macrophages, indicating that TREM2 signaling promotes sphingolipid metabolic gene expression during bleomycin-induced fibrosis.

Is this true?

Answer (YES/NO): NO